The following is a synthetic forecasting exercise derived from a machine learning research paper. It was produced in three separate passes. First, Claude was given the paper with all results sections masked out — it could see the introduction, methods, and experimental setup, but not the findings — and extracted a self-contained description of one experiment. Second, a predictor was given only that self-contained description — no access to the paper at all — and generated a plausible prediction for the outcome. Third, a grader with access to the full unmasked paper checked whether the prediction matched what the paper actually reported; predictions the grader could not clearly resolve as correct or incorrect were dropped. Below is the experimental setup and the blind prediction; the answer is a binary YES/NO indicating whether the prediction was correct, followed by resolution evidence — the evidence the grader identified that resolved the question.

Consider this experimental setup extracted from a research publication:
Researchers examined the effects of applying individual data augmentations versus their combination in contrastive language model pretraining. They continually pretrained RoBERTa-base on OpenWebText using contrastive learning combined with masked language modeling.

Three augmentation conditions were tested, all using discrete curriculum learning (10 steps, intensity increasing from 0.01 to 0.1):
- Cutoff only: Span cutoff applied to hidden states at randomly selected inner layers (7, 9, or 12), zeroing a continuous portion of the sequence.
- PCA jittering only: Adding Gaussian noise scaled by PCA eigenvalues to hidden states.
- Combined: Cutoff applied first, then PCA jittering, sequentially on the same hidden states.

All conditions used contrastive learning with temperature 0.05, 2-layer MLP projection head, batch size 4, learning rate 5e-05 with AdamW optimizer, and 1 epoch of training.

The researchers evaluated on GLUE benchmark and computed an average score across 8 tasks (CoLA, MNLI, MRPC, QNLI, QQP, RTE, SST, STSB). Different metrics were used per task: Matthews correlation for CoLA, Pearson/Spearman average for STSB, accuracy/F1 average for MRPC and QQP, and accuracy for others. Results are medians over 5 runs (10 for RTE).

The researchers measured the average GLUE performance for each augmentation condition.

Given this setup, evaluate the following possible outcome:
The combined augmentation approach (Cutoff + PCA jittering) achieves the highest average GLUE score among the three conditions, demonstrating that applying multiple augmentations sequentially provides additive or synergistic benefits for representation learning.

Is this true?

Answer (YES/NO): YES